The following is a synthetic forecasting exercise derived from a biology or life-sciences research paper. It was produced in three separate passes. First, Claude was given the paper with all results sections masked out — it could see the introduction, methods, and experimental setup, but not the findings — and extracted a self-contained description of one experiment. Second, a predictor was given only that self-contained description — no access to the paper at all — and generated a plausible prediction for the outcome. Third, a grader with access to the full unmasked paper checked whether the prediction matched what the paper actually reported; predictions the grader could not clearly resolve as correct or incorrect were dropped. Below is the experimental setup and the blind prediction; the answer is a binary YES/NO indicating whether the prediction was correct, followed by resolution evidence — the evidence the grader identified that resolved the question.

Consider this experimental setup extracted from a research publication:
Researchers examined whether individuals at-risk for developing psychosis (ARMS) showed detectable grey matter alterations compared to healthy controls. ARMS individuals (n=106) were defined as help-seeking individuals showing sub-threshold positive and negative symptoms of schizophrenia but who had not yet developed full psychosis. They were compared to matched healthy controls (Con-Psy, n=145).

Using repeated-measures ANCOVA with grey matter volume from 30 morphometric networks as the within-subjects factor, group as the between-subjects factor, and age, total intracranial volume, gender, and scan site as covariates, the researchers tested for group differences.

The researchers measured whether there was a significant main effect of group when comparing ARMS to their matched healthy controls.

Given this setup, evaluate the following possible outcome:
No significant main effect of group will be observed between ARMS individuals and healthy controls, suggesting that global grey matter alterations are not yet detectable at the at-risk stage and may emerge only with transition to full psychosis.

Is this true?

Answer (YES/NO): YES